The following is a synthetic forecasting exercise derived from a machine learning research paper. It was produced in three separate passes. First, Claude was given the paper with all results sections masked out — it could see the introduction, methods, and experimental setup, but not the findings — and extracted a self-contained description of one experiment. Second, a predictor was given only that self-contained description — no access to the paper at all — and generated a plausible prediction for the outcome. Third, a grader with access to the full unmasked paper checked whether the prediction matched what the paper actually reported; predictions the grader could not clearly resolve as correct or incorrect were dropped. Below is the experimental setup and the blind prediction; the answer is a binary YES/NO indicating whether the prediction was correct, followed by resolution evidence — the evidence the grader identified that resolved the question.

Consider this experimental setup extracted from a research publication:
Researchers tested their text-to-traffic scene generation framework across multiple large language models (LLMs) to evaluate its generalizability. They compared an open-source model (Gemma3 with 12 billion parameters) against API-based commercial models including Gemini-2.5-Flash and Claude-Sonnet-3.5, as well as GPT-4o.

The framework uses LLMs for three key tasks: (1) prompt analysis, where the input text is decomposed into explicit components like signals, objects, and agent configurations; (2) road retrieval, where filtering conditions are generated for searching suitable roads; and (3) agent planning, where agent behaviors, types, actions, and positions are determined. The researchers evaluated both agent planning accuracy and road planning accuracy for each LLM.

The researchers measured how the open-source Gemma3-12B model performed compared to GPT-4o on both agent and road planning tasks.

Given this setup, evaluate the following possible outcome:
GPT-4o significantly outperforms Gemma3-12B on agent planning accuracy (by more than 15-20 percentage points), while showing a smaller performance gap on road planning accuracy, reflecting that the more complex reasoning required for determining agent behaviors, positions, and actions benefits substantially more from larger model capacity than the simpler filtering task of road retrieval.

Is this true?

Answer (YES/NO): YES